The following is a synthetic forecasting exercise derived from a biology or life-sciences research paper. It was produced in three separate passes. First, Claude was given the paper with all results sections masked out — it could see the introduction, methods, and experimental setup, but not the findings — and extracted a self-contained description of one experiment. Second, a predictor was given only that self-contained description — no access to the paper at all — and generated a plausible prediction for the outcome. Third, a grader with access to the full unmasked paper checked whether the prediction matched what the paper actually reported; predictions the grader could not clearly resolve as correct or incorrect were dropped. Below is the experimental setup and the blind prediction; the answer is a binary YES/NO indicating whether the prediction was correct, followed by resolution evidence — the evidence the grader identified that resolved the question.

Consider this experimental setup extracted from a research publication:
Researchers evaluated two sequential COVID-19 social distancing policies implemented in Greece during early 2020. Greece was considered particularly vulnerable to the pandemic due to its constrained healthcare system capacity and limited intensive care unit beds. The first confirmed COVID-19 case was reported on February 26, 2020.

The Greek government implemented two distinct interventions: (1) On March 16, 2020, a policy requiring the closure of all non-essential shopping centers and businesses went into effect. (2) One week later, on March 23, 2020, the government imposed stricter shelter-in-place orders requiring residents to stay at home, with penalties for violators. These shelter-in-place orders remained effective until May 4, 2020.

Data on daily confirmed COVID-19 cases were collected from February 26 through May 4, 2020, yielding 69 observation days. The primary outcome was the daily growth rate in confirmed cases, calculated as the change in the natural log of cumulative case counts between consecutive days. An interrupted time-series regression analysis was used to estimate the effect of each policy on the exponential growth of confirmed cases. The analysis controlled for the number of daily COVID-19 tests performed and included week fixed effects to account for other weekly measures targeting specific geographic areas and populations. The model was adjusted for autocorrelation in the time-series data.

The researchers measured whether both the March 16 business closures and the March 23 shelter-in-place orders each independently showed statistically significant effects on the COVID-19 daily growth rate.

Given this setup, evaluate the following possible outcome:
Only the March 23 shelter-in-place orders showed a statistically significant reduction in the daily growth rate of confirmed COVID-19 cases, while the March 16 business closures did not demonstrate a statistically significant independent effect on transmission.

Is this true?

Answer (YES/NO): YES